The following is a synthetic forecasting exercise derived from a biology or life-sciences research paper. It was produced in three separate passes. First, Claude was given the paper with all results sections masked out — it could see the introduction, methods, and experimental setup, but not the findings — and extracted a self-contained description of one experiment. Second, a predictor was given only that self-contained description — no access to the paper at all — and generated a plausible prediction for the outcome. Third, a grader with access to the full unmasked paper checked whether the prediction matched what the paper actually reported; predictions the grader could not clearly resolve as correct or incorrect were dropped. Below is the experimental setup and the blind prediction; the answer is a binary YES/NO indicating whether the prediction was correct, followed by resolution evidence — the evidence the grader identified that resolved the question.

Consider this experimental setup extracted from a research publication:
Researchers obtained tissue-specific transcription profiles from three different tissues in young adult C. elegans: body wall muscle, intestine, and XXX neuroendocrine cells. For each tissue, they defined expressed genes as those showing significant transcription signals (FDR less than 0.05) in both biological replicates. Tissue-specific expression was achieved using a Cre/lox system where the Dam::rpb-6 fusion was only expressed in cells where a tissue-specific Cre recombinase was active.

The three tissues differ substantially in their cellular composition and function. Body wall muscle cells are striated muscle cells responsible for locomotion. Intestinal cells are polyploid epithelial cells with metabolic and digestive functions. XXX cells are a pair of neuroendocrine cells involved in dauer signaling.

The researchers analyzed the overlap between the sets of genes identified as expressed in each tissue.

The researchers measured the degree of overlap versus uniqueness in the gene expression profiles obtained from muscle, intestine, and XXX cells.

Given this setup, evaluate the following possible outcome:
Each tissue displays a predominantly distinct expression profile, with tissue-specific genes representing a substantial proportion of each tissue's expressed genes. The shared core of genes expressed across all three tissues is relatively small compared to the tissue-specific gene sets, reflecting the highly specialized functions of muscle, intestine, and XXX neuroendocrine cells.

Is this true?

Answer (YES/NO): NO